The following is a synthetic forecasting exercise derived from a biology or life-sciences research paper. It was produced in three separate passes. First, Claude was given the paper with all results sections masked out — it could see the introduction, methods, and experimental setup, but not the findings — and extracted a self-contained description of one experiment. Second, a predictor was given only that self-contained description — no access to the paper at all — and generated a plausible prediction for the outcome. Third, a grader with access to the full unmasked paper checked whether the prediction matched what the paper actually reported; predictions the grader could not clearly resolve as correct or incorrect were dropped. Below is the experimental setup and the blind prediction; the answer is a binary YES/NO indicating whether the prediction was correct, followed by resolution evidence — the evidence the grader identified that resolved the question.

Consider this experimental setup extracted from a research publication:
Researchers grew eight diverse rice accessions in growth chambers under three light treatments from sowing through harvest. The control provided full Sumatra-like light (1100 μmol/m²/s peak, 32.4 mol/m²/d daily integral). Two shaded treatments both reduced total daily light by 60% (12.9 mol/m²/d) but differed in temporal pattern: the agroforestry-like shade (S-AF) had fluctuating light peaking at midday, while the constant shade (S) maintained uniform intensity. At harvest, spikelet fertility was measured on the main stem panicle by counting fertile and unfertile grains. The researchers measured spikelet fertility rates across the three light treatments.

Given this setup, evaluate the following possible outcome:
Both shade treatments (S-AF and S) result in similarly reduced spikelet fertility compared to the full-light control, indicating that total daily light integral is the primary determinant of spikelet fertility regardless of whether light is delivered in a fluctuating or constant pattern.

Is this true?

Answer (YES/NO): NO